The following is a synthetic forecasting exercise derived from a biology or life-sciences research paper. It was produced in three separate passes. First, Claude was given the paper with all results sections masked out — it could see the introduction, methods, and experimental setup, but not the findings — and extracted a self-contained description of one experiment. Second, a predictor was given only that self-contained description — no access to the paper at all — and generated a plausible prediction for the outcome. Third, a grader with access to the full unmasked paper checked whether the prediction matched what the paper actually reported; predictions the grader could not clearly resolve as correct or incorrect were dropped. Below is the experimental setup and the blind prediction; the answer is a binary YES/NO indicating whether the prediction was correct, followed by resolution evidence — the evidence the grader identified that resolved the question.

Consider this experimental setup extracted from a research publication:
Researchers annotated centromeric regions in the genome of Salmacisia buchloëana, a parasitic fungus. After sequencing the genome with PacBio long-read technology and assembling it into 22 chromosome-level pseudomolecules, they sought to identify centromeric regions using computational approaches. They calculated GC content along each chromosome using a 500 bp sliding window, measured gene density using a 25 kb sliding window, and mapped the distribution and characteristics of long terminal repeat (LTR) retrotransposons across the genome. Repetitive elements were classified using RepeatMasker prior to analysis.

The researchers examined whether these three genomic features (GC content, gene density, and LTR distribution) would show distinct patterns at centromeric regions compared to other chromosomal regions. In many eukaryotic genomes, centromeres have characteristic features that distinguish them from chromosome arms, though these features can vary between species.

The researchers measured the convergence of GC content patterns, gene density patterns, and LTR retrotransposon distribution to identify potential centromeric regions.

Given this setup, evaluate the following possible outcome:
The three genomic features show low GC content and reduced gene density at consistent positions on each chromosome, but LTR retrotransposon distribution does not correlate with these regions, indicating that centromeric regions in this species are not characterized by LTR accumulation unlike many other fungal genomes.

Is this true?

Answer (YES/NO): NO